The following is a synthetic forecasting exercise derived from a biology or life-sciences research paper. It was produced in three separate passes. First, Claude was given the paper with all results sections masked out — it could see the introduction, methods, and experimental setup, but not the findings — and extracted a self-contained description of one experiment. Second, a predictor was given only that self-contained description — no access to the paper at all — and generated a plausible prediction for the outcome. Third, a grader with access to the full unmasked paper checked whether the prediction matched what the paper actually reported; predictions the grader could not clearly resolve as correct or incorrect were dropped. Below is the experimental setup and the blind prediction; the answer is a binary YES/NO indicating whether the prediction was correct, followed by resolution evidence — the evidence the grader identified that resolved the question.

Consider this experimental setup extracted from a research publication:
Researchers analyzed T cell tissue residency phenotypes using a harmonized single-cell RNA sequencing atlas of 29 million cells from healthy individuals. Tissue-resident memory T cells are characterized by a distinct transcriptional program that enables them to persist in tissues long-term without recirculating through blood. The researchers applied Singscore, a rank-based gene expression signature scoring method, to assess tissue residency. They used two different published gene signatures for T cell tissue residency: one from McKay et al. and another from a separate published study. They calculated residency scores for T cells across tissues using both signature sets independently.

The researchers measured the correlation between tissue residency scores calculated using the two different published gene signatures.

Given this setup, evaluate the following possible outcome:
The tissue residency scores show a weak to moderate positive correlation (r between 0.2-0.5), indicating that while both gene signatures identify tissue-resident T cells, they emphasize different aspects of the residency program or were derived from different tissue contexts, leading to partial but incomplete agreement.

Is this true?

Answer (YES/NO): NO